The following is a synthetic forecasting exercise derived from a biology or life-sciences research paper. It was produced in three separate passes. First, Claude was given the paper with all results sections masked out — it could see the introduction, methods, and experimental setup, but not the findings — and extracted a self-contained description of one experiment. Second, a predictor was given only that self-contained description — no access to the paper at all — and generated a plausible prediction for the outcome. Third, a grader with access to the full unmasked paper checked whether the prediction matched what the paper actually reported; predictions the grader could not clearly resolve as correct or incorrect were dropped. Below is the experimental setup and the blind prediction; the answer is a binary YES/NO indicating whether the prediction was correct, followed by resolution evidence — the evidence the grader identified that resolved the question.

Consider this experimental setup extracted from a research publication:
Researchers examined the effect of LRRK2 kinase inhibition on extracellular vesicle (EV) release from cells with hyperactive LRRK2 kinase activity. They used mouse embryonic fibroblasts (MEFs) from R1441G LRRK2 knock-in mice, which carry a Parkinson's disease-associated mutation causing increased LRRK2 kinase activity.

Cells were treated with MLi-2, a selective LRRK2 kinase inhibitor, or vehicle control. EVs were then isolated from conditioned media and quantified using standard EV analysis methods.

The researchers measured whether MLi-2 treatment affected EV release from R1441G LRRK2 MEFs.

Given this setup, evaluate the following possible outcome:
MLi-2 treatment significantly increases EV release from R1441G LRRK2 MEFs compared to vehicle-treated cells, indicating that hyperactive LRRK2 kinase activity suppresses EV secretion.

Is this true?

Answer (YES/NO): NO